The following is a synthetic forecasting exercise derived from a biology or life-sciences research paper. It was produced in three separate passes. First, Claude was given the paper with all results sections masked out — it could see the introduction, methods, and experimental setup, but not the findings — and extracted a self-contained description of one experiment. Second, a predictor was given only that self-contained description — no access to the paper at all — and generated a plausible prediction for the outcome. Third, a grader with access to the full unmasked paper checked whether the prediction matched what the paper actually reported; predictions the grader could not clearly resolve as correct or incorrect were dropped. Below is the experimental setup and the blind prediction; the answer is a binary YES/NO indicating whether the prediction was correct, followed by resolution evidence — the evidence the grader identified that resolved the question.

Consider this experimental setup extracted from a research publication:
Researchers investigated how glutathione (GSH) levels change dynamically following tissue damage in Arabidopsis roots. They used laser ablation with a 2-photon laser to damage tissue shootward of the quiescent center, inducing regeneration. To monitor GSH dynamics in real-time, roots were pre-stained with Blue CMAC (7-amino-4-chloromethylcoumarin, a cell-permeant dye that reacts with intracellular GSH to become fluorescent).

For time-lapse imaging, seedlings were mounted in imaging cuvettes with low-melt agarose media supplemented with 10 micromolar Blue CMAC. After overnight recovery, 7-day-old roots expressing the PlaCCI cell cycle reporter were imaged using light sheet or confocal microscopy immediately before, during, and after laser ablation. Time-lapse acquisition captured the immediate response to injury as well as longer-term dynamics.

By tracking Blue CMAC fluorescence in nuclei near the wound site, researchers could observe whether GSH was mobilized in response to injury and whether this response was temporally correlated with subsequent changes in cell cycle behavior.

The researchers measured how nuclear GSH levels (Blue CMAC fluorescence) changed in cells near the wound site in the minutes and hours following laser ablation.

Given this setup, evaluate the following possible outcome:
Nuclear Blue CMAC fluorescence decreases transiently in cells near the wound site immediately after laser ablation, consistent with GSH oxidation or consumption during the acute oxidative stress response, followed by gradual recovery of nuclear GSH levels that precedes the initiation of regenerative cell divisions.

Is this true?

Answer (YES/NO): NO